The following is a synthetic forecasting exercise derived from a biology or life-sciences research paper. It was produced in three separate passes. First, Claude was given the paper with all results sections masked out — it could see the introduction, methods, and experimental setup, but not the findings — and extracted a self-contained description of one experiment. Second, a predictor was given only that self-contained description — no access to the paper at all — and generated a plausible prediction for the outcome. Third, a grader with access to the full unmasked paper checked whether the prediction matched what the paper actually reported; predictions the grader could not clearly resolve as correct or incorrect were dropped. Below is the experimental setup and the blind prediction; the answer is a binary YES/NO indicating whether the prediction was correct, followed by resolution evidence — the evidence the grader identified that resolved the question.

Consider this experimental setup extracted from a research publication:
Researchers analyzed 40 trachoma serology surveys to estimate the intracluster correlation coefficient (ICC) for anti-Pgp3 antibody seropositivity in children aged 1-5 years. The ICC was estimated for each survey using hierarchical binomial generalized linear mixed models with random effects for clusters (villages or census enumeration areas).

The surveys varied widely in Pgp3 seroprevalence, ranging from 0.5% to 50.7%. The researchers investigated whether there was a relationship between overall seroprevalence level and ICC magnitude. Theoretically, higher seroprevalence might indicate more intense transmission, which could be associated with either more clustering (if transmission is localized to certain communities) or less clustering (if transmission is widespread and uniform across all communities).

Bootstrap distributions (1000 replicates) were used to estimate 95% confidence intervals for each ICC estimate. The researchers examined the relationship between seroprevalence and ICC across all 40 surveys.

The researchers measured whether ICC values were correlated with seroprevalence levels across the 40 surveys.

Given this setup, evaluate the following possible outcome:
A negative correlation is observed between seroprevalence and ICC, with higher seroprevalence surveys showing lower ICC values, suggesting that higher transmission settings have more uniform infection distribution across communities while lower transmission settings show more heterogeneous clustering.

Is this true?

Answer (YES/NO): NO